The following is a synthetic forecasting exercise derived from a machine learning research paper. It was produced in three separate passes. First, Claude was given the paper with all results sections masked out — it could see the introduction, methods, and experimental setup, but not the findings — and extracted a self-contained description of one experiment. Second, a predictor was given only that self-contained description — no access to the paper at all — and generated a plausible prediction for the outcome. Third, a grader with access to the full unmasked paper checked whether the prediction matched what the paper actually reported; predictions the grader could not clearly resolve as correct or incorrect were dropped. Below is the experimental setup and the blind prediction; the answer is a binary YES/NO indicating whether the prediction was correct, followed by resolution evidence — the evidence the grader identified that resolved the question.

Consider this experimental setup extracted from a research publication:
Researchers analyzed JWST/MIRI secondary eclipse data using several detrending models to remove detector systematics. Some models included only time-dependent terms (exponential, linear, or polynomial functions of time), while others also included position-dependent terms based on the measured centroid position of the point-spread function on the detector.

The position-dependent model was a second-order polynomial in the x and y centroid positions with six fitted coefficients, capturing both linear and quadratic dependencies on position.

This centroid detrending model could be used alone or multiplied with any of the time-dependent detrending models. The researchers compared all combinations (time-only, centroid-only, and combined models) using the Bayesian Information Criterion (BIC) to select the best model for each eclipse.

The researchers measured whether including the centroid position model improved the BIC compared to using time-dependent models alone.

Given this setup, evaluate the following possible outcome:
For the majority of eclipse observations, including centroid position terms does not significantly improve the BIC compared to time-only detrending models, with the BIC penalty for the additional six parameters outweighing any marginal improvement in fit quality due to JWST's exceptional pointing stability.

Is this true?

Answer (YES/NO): YES